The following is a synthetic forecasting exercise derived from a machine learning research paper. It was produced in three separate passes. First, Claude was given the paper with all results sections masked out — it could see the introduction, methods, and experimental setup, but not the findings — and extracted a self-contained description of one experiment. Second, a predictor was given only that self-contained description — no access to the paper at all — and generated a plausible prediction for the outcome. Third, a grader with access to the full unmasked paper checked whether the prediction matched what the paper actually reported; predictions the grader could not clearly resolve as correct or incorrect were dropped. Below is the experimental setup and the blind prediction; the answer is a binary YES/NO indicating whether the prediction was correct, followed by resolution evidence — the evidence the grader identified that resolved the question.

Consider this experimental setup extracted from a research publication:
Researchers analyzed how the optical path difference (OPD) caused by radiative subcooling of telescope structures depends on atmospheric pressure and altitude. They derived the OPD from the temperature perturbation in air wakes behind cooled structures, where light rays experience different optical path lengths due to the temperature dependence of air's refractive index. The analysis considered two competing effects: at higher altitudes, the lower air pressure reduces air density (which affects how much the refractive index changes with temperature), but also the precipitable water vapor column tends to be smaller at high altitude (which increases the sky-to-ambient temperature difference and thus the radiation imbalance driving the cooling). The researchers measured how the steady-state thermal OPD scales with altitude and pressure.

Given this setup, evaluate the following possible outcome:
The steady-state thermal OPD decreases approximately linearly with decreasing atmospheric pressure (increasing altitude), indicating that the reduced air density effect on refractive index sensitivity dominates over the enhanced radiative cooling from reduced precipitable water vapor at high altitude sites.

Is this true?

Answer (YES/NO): NO